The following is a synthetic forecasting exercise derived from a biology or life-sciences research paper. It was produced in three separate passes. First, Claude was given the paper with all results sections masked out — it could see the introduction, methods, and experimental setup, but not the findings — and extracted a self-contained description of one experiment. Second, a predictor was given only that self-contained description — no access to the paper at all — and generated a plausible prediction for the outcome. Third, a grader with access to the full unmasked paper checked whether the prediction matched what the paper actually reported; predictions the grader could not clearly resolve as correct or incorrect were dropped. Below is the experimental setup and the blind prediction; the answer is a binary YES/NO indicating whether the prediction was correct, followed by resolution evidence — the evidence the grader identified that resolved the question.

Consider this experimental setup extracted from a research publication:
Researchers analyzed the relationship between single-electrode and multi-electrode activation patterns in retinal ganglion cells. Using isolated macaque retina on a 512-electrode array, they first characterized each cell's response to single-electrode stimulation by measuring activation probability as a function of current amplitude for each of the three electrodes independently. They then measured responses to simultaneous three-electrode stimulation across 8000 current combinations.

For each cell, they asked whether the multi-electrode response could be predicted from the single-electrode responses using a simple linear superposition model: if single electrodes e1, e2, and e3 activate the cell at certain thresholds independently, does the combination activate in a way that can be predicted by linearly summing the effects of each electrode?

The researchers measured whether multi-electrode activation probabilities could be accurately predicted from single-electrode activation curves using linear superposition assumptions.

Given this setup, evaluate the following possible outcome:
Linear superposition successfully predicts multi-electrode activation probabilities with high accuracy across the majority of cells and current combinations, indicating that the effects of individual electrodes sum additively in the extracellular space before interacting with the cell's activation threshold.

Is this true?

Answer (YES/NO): NO